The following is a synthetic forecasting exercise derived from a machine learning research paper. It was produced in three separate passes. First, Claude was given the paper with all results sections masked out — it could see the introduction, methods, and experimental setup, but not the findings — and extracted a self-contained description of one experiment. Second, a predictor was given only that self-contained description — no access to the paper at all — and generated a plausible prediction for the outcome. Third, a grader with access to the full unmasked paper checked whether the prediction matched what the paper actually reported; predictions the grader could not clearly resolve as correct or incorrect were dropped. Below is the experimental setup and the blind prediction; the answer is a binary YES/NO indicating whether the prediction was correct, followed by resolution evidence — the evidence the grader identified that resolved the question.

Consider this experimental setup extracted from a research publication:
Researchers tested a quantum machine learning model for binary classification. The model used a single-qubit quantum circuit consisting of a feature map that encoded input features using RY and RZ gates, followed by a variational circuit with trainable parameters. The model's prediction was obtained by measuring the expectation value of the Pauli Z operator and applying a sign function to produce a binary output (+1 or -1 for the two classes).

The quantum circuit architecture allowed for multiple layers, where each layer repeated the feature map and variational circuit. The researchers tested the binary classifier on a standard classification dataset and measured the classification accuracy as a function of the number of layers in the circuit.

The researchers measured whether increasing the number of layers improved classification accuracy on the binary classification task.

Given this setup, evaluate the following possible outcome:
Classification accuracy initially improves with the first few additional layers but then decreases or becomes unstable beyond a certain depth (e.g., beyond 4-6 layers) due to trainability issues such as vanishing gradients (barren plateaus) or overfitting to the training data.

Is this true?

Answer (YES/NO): NO